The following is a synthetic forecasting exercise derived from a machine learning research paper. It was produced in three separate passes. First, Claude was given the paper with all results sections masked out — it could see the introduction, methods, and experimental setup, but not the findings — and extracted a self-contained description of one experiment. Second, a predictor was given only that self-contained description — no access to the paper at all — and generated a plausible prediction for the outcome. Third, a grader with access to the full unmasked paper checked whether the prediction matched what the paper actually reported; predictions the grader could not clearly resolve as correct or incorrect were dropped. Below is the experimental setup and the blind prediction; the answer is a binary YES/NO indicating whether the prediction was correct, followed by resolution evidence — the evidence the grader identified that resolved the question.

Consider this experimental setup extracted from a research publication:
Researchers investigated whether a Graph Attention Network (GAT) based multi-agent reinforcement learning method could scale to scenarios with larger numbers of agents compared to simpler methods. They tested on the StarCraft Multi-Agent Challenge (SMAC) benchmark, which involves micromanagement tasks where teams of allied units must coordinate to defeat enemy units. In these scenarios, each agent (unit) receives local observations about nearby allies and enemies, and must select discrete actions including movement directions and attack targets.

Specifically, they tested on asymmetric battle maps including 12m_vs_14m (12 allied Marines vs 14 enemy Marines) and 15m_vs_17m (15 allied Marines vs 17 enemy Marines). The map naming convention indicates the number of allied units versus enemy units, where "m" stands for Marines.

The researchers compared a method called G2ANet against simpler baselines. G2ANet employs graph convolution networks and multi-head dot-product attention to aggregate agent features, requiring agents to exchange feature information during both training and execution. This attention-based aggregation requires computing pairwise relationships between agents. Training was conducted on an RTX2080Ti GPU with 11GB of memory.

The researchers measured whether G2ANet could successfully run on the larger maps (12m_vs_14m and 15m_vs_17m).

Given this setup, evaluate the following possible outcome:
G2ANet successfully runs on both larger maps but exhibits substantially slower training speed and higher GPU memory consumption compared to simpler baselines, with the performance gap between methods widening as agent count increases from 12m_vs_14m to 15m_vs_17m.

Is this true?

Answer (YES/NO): NO